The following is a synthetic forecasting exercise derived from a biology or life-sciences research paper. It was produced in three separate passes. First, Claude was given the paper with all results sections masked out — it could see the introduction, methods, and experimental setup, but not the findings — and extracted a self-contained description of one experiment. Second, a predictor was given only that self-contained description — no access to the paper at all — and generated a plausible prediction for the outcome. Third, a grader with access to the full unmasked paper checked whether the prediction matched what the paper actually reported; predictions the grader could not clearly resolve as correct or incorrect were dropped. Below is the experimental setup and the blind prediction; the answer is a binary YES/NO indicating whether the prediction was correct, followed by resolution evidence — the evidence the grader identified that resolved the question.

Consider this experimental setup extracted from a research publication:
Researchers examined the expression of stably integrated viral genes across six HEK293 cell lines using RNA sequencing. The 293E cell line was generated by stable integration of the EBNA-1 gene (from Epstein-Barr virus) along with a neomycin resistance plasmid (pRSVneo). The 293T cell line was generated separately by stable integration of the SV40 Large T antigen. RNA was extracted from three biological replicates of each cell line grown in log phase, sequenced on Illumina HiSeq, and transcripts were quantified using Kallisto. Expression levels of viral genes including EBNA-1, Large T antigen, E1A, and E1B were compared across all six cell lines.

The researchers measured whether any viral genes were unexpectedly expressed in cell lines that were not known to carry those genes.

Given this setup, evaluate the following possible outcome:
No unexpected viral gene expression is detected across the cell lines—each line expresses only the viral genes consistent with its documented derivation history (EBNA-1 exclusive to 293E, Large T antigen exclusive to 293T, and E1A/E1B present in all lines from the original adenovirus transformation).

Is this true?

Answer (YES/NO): NO